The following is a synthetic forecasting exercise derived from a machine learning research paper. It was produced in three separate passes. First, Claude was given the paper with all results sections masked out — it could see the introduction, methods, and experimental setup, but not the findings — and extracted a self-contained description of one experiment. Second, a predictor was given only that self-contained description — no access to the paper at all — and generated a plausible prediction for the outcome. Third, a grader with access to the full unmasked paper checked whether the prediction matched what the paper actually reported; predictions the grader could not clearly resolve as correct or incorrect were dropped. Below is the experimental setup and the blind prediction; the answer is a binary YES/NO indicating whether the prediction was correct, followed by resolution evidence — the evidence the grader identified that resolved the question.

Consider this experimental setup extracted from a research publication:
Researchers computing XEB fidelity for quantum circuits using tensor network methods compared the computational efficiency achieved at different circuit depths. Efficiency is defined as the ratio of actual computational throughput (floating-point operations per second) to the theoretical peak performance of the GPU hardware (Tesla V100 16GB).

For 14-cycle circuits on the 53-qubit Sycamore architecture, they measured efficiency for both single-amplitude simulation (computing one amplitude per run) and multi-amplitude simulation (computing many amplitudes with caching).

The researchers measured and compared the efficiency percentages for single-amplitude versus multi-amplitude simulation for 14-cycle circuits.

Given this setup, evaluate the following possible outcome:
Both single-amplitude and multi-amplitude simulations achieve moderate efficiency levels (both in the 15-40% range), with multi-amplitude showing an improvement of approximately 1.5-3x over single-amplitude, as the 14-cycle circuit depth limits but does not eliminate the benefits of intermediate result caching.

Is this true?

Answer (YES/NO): NO